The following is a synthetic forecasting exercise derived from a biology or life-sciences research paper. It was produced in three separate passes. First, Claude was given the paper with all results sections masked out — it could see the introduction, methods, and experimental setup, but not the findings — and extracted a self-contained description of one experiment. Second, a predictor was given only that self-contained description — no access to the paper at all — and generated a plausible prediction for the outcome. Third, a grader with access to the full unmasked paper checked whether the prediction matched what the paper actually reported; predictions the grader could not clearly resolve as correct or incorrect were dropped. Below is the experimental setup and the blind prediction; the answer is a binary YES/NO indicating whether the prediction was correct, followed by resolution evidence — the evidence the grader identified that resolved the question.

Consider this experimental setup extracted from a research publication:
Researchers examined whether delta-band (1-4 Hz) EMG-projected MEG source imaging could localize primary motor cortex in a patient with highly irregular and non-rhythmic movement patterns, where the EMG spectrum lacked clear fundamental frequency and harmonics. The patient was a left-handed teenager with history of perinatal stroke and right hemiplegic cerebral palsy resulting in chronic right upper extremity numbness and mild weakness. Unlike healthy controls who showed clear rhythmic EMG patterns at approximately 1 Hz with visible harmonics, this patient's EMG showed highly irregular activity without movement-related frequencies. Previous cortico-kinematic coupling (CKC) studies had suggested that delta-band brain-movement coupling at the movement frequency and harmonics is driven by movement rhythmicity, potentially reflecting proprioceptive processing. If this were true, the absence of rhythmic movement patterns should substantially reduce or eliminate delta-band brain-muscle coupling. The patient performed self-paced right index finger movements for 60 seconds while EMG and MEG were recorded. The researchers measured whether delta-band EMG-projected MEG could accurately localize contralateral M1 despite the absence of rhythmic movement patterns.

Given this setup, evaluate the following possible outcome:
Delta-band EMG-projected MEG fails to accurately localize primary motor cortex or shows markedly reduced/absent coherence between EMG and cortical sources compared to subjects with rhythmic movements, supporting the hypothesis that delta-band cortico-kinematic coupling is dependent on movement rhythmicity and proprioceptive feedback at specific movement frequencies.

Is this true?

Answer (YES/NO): NO